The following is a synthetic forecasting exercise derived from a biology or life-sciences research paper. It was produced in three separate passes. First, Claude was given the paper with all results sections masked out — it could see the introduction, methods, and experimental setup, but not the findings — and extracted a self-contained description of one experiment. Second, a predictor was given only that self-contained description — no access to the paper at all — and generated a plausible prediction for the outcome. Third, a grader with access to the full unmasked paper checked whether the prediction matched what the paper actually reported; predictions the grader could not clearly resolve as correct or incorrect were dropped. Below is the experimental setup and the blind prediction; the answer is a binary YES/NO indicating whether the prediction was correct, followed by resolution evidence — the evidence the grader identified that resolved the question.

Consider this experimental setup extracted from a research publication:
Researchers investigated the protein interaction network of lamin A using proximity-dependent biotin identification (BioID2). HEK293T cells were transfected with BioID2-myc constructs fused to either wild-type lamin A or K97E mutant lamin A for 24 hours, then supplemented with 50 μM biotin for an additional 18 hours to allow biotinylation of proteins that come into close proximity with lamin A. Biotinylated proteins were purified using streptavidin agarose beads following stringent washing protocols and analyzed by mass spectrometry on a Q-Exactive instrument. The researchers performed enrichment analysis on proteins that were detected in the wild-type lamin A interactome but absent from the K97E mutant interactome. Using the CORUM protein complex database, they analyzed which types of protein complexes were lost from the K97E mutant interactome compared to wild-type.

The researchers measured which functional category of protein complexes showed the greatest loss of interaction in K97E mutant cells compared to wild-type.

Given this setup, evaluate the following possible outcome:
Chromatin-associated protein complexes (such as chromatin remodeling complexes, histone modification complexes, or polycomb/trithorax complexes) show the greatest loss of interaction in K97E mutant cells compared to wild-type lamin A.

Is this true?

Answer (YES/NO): NO